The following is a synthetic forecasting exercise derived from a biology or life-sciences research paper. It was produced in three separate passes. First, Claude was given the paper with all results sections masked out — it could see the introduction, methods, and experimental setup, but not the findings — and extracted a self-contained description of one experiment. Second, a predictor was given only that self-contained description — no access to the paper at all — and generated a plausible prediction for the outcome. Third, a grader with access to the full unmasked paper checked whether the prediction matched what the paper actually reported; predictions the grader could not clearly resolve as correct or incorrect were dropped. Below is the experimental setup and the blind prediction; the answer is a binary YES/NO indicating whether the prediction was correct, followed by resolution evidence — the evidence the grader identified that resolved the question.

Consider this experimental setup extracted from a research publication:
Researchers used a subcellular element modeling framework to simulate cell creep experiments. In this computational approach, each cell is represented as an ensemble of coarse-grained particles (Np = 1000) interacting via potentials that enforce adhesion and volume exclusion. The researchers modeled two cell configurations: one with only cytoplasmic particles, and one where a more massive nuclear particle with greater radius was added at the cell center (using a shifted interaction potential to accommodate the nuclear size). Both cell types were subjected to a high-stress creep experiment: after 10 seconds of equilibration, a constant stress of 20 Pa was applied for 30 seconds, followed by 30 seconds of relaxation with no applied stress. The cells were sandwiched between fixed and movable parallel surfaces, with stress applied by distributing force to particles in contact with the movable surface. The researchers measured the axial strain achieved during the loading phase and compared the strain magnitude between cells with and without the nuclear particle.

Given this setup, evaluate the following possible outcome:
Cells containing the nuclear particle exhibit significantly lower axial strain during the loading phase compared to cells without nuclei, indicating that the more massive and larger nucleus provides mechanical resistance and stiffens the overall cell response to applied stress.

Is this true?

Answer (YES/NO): YES